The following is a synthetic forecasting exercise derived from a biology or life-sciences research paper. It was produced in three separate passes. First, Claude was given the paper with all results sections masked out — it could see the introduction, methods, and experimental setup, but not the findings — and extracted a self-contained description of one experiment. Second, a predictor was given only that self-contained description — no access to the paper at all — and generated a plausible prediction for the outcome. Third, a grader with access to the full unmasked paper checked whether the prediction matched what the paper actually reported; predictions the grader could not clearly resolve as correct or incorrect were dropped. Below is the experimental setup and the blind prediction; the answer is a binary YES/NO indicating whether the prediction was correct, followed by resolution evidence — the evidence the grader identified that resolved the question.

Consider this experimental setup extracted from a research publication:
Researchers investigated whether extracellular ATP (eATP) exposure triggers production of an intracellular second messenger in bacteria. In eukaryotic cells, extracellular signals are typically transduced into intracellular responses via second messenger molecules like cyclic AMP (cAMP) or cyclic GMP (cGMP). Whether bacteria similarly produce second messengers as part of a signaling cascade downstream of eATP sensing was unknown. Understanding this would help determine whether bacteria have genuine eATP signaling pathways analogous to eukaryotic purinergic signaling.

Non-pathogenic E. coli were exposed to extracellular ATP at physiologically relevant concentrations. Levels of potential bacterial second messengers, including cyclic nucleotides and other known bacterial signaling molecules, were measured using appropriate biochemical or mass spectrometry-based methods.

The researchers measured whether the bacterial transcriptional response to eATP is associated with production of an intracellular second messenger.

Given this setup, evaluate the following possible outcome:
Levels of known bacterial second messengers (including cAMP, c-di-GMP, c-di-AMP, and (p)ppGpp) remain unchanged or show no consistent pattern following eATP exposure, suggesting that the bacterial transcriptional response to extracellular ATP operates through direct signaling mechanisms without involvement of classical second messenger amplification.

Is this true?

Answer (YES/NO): NO